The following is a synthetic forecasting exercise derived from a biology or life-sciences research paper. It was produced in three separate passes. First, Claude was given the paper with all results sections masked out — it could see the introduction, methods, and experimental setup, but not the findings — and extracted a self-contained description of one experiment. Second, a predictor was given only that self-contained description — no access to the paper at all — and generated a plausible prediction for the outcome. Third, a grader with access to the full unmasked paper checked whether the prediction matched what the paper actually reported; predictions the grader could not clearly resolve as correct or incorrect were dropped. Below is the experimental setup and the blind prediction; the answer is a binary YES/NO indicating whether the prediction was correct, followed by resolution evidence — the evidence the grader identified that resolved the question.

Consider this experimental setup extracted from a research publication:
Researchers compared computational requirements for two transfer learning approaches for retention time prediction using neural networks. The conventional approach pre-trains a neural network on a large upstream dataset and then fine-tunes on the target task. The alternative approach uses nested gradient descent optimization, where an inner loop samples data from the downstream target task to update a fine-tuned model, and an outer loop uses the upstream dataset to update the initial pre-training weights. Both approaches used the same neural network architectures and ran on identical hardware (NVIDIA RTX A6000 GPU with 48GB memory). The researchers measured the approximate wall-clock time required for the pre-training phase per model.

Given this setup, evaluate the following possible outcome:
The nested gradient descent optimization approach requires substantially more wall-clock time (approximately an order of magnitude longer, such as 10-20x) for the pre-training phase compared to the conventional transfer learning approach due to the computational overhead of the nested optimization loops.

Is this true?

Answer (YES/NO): NO